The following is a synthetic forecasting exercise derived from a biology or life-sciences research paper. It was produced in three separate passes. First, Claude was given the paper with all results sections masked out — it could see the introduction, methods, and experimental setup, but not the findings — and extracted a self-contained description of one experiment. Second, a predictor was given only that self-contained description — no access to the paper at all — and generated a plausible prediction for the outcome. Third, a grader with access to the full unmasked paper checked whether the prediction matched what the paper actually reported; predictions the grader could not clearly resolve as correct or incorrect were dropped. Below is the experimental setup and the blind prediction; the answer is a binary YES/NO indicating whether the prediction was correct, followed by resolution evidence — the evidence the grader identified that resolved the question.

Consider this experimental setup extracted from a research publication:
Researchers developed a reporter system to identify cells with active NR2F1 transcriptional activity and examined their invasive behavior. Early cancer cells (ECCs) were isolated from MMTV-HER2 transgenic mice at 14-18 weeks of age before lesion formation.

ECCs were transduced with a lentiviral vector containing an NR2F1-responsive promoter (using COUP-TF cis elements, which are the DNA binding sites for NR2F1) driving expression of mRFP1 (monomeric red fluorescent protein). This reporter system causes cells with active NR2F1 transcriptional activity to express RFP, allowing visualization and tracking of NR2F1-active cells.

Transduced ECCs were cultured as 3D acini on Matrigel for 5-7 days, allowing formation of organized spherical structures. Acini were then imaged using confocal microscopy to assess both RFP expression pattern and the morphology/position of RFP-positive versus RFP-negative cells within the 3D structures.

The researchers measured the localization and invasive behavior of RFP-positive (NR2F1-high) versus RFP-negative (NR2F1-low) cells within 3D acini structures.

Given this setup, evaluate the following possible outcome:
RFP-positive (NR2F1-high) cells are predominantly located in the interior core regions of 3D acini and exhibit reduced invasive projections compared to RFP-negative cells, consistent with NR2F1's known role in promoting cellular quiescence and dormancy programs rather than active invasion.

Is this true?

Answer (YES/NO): YES